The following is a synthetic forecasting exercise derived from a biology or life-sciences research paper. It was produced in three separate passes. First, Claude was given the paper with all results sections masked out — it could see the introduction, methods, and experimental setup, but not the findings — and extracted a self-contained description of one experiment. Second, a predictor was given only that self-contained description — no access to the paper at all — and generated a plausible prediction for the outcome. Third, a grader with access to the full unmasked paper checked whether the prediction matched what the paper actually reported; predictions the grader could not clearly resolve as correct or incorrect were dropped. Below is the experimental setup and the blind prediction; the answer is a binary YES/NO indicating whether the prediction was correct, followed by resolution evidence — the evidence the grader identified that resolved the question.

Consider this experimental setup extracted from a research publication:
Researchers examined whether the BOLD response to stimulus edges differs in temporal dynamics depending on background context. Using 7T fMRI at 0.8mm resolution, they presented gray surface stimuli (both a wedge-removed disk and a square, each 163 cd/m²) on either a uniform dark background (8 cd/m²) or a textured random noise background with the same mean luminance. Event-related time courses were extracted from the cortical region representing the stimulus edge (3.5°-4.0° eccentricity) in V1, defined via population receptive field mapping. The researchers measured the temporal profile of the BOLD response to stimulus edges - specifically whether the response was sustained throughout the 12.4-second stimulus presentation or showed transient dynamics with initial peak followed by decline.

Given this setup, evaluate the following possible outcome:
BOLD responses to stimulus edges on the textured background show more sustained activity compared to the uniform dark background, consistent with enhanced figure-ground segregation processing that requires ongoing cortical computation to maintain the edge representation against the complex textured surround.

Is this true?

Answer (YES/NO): NO